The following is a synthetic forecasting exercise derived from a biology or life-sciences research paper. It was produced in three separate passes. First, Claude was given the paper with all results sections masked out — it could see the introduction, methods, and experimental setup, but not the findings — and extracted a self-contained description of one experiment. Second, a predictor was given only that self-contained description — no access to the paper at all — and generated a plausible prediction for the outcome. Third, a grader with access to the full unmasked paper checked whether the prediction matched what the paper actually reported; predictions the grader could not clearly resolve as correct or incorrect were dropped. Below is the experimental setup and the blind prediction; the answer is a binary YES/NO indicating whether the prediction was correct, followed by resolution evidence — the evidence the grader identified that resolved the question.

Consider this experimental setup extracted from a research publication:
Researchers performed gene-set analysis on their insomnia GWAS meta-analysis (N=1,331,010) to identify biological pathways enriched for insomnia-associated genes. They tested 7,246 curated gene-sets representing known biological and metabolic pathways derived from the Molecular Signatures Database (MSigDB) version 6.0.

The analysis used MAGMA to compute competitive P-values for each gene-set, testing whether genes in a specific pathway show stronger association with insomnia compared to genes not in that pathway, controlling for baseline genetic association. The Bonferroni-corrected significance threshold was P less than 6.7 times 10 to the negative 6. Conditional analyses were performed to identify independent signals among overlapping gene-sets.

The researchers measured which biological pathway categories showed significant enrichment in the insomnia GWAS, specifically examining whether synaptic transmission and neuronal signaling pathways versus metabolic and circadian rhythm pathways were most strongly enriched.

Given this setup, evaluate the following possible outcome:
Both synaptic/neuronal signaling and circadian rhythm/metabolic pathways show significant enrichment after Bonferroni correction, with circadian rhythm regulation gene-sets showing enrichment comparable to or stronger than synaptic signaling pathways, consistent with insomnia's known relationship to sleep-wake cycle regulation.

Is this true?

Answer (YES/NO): NO